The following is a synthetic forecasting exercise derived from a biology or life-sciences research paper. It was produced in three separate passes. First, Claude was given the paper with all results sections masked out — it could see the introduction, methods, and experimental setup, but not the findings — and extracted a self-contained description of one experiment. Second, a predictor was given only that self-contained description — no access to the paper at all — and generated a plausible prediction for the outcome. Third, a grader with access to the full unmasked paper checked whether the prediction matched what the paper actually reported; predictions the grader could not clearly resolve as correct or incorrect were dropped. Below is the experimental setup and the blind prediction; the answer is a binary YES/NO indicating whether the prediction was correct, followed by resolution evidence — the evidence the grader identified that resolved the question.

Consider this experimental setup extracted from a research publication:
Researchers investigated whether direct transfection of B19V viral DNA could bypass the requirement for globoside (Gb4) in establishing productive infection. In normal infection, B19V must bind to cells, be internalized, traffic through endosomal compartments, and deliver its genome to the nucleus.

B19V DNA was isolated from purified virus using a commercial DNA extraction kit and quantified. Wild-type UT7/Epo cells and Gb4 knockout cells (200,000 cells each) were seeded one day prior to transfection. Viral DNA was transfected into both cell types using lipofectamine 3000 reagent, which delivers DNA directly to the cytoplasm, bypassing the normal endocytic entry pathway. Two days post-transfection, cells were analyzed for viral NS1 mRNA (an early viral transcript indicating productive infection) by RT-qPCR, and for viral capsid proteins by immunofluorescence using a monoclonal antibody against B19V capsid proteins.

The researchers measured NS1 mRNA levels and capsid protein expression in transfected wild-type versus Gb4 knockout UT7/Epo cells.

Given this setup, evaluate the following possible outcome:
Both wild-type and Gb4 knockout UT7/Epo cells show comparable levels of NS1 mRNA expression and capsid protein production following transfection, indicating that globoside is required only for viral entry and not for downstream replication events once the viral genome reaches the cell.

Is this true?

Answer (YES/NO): YES